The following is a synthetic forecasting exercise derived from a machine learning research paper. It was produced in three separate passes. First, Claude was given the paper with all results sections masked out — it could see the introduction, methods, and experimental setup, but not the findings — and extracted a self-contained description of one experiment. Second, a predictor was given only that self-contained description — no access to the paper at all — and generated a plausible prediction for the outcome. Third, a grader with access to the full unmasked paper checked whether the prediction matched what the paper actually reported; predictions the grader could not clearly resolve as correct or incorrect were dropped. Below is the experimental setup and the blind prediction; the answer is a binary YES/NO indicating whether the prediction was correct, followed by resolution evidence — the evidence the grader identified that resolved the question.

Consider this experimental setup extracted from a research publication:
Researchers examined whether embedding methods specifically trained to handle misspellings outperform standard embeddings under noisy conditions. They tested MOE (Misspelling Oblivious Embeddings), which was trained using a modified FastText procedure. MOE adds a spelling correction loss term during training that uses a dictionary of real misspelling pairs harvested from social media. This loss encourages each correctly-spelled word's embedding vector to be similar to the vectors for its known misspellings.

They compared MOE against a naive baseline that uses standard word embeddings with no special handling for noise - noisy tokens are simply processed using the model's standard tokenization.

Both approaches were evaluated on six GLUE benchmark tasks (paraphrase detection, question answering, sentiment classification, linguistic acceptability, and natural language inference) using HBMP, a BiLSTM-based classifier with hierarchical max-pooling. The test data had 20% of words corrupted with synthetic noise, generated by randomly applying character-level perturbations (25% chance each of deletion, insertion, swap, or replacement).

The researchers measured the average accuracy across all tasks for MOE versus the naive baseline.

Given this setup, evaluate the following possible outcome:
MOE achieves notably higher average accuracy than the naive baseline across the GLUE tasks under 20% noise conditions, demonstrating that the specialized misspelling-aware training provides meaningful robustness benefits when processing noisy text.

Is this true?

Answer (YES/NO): NO